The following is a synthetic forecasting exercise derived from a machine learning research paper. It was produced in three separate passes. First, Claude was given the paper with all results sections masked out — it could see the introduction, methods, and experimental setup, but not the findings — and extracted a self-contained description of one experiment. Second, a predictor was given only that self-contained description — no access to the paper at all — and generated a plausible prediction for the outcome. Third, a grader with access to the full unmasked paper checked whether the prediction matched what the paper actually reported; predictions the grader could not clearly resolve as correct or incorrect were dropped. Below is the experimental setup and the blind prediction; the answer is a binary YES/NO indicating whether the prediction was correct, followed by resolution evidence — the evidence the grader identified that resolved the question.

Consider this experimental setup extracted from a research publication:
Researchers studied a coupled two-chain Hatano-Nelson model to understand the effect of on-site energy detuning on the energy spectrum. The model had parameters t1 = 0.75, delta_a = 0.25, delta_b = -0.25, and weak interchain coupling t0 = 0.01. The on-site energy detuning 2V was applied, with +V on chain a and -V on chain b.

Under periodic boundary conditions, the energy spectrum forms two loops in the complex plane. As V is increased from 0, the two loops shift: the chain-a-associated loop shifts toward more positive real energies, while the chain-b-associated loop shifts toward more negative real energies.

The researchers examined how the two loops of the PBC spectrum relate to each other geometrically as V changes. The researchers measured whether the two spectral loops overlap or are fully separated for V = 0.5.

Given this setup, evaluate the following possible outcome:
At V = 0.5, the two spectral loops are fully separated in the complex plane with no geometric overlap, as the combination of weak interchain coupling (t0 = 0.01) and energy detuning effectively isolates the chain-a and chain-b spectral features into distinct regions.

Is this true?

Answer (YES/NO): NO